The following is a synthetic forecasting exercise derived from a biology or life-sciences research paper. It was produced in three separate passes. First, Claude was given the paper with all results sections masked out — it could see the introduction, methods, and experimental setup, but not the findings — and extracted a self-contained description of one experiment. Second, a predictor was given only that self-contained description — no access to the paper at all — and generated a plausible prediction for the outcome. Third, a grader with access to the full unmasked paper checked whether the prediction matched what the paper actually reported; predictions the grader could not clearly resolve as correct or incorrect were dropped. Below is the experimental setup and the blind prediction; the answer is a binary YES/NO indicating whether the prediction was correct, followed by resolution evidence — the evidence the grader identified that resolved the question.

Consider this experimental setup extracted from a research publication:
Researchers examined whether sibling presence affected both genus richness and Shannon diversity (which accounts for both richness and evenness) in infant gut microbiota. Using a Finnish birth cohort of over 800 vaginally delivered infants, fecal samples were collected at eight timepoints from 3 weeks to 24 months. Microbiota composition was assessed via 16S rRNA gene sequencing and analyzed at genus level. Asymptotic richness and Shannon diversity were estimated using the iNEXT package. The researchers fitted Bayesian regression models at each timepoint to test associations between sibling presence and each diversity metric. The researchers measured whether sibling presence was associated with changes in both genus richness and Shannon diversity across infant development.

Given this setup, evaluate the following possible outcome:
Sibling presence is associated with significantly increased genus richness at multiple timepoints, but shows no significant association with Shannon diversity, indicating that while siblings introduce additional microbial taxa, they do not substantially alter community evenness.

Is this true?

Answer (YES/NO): YES